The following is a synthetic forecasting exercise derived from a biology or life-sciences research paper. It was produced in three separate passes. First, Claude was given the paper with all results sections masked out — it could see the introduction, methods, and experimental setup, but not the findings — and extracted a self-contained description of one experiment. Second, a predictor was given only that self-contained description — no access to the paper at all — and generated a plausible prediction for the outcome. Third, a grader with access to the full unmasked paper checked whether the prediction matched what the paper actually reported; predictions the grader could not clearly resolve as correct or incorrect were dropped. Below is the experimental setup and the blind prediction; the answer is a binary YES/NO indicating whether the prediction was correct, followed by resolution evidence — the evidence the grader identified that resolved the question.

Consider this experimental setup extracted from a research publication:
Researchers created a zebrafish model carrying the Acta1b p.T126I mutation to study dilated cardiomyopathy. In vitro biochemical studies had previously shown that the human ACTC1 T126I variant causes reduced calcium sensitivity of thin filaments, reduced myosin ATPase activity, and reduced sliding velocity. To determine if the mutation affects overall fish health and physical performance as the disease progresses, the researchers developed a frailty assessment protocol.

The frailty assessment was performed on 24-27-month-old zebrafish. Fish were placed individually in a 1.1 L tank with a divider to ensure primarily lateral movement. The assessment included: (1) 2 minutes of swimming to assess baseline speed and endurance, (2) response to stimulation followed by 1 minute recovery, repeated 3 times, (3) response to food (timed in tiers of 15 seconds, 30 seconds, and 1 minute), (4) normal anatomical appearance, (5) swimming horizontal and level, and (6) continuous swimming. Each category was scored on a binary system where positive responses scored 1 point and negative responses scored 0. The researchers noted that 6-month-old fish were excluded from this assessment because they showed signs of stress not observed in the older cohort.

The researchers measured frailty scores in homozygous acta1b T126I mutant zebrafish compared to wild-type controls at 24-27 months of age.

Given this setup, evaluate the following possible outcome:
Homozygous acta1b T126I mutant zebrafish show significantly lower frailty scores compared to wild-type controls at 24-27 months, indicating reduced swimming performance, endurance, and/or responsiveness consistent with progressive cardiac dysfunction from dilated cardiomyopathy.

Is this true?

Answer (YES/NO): YES